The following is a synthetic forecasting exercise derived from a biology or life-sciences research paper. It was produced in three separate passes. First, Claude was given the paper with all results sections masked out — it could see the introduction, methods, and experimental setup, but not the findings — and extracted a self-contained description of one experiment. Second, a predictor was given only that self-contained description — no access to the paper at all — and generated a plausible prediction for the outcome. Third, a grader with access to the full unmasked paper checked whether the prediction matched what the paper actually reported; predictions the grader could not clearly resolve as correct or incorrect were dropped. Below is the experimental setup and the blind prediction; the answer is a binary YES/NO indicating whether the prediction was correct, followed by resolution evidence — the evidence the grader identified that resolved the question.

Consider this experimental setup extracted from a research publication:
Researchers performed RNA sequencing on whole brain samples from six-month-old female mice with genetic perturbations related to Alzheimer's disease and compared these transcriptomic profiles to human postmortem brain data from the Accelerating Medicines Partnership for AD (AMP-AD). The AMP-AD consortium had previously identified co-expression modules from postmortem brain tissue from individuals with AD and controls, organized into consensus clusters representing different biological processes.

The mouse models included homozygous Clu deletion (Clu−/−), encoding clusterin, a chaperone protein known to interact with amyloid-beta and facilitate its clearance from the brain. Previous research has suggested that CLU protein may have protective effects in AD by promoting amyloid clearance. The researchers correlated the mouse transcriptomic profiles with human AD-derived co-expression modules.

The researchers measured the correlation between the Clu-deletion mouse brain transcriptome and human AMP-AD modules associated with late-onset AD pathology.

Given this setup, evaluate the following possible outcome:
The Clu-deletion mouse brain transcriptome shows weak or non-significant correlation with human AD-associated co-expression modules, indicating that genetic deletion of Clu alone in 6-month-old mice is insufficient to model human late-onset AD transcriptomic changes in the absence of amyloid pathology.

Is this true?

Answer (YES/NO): NO